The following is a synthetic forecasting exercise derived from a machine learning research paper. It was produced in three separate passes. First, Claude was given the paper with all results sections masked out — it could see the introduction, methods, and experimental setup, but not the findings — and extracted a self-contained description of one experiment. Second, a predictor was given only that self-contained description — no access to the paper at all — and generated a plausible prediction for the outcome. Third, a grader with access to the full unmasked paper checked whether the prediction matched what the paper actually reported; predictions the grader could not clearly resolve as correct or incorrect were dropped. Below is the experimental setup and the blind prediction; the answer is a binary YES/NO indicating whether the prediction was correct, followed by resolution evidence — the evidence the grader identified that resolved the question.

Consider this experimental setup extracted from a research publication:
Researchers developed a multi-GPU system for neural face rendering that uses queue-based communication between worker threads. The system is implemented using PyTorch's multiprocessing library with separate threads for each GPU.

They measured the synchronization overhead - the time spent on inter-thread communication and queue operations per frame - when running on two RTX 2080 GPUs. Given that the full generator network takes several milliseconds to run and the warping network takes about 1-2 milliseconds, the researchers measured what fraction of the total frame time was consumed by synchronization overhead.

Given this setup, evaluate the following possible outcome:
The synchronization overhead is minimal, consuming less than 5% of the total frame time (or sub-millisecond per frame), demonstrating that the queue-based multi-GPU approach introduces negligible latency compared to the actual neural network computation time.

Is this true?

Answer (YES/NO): YES